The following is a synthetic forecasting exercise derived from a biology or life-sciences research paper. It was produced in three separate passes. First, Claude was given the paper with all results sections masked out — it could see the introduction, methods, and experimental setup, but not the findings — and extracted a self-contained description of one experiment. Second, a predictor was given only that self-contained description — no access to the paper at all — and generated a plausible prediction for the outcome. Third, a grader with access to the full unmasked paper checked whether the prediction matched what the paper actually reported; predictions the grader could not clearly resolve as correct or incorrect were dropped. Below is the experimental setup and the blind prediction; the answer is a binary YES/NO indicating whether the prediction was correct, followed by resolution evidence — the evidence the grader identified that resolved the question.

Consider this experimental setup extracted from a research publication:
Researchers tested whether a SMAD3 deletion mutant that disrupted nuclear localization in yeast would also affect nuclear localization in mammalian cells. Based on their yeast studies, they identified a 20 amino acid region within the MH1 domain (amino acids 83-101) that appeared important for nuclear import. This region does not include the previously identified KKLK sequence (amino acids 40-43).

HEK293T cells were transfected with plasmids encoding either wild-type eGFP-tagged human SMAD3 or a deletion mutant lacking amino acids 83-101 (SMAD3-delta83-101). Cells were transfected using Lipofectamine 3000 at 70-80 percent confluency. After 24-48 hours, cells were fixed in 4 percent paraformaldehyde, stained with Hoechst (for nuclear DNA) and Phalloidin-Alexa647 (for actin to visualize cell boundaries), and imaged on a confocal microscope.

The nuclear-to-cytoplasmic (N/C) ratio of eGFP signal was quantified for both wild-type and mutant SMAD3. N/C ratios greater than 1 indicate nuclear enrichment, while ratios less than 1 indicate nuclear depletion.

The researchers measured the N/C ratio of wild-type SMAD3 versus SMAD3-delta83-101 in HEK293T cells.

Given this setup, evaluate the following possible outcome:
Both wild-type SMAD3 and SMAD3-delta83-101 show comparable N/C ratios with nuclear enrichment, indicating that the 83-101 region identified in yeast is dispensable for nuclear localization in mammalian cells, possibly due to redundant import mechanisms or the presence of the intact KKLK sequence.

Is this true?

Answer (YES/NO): NO